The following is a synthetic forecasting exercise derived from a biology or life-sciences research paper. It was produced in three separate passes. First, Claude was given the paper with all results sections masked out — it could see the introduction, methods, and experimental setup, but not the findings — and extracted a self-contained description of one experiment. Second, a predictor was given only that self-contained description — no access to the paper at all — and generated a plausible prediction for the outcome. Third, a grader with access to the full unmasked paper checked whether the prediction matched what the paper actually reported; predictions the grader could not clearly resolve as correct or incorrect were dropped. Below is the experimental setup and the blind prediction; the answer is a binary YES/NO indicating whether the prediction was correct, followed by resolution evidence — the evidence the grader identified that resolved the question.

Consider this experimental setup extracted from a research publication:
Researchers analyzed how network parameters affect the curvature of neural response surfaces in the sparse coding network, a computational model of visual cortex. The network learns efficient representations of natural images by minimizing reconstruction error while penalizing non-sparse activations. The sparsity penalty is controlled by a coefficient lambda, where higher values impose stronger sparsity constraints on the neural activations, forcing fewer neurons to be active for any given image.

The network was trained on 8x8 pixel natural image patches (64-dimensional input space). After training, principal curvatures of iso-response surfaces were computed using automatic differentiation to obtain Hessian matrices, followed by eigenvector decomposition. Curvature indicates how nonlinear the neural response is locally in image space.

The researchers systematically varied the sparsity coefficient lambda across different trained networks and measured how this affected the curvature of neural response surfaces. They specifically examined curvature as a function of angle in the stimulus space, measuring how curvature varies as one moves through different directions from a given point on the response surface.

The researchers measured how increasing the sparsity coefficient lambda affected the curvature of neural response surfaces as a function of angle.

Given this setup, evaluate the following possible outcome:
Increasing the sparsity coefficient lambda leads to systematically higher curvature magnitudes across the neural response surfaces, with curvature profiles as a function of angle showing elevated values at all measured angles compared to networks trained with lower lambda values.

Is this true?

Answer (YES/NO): NO